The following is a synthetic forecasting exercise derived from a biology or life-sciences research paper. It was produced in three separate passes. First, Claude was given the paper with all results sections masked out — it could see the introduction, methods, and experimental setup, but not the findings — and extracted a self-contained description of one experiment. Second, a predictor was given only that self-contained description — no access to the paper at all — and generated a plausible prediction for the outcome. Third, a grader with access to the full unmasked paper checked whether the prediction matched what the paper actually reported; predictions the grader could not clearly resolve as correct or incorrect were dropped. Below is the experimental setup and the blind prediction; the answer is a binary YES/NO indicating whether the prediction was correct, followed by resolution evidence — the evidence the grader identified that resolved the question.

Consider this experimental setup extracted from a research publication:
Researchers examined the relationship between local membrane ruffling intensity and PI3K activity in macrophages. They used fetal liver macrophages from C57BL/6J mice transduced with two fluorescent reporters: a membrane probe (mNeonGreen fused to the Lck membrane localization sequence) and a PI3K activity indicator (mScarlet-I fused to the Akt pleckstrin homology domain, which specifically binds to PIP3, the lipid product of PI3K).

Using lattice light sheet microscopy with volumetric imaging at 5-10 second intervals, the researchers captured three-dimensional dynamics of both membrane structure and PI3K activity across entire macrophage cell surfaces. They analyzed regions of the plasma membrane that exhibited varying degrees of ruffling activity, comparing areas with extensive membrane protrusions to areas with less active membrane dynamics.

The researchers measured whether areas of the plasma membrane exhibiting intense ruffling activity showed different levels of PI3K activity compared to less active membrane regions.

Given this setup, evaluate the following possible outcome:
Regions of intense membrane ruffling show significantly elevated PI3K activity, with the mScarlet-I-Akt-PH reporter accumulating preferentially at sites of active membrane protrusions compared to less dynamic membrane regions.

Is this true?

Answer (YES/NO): YES